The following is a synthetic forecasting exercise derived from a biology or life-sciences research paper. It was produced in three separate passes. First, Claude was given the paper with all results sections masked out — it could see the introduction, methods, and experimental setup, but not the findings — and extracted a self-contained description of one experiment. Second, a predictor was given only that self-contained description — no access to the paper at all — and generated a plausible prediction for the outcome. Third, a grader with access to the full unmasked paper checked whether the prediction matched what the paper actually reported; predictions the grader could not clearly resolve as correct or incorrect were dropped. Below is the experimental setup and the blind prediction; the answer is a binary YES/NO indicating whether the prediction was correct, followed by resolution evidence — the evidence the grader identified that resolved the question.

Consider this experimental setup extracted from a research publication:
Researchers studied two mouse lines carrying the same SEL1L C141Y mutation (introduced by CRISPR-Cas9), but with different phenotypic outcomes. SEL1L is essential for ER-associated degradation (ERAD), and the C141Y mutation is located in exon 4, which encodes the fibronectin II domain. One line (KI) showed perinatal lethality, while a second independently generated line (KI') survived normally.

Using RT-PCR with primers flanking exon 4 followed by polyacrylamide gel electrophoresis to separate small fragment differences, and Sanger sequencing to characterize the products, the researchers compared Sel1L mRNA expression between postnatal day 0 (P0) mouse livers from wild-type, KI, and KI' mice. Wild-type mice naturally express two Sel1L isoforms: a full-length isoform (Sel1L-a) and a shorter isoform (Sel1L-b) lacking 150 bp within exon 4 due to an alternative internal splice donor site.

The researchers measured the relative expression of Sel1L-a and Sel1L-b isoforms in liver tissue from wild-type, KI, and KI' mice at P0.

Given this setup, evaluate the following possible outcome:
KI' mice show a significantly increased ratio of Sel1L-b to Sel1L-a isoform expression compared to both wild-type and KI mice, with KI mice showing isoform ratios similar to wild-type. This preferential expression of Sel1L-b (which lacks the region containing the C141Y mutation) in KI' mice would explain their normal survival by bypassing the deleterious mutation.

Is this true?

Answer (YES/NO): NO